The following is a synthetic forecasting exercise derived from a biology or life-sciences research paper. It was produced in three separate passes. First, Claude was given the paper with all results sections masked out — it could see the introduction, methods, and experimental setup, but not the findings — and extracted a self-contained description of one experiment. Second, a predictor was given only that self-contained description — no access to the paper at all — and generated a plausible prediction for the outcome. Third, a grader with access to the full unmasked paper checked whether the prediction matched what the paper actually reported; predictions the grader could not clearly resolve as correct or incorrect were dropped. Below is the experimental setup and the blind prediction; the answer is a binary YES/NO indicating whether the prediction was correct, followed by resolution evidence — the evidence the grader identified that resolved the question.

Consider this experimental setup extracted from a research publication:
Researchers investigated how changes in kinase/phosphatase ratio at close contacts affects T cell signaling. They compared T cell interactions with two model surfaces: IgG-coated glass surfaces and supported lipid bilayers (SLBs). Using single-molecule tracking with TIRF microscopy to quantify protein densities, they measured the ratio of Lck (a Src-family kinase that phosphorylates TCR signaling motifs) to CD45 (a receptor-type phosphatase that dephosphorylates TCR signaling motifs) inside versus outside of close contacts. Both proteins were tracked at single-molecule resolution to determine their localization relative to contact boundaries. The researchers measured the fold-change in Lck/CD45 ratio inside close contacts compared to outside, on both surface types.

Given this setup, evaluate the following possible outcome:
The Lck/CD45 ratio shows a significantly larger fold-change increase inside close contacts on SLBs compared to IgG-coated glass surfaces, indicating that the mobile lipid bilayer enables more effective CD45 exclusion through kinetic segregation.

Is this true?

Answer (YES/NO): NO